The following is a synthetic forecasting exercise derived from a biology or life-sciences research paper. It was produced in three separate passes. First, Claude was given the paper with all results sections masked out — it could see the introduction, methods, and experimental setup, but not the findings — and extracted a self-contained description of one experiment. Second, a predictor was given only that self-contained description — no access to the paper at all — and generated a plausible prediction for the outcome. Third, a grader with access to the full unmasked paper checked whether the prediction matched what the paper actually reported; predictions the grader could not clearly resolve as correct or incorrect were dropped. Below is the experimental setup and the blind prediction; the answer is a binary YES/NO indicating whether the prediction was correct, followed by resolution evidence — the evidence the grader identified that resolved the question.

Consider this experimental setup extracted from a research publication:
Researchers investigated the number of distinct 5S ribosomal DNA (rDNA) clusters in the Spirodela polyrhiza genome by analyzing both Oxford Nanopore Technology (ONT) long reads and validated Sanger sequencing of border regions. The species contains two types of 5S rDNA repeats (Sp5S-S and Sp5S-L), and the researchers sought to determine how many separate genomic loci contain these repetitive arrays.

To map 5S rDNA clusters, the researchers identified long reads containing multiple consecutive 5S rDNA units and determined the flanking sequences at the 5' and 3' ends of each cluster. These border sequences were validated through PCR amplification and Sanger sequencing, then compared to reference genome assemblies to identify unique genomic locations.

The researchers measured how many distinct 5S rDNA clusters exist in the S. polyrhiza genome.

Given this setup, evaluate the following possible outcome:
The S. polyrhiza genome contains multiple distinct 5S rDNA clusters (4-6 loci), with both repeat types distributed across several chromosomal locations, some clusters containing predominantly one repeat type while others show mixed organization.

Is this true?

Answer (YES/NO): NO